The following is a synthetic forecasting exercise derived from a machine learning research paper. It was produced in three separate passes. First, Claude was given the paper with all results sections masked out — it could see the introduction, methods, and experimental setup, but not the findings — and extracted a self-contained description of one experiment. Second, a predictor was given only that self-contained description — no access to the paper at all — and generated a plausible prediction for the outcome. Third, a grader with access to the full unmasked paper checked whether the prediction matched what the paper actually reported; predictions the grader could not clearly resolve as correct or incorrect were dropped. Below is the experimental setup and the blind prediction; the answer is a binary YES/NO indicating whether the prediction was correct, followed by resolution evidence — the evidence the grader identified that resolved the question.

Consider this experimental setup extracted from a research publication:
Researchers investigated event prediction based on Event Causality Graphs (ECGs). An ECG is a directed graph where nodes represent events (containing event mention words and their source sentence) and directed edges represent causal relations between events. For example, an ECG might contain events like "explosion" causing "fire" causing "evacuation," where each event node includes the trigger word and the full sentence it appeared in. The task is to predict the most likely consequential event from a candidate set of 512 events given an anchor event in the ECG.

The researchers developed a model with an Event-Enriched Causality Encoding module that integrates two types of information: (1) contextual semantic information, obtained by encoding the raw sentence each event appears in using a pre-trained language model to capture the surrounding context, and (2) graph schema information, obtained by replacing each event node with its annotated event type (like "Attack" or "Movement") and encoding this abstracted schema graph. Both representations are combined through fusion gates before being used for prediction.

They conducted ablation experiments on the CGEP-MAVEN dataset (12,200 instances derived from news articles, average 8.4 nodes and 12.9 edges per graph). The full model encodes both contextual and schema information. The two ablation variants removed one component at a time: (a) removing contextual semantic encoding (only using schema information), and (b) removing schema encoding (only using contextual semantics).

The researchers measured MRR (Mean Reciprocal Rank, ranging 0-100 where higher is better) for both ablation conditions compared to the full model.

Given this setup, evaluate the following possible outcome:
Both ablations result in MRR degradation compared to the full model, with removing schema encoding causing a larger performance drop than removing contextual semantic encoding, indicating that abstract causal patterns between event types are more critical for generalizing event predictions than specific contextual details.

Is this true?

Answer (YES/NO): NO